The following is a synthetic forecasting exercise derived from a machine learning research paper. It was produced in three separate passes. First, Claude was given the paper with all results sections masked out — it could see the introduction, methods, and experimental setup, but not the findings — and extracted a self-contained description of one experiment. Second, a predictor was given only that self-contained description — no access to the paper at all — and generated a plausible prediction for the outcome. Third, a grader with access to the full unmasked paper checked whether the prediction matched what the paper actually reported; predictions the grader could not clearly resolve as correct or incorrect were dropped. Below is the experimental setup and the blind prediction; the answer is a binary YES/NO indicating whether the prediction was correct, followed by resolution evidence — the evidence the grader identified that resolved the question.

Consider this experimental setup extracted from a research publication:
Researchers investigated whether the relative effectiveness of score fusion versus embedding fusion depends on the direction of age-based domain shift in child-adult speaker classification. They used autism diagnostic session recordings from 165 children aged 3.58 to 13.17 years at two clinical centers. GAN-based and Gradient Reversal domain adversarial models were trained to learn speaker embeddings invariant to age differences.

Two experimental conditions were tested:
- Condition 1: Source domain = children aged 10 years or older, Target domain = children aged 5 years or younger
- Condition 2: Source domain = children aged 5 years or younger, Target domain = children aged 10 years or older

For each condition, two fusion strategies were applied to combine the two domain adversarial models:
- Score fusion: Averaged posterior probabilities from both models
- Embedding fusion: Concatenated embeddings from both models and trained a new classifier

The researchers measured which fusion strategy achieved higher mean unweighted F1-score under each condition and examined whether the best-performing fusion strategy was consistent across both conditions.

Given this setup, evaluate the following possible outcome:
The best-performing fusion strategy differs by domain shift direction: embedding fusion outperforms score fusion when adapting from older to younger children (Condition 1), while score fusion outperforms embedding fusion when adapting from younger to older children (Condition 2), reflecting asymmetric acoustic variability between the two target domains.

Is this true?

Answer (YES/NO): NO